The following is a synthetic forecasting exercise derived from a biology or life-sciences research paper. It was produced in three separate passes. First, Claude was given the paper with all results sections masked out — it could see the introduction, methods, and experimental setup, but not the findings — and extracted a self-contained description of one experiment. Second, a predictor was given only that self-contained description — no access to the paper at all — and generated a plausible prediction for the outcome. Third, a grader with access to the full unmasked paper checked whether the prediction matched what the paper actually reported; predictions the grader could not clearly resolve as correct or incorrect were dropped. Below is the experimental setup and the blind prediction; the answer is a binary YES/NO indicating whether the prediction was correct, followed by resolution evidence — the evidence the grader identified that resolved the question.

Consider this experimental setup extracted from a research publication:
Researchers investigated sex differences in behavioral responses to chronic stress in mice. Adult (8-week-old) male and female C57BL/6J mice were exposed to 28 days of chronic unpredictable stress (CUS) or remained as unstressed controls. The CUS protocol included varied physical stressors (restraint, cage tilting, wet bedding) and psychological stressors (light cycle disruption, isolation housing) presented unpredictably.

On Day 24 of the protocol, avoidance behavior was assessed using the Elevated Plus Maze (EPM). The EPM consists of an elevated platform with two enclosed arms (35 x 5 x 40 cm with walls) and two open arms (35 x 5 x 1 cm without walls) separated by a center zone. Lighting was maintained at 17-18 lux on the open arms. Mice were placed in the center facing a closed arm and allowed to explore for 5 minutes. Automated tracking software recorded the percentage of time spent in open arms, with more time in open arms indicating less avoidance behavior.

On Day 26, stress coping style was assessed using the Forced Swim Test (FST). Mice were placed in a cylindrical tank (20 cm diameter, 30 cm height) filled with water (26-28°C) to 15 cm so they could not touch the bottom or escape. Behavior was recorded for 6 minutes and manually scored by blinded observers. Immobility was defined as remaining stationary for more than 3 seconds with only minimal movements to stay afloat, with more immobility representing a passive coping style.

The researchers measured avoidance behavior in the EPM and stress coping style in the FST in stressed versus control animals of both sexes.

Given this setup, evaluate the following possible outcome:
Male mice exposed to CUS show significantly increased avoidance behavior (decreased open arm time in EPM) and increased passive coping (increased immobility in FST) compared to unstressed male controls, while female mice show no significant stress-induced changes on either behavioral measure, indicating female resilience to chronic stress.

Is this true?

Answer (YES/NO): NO